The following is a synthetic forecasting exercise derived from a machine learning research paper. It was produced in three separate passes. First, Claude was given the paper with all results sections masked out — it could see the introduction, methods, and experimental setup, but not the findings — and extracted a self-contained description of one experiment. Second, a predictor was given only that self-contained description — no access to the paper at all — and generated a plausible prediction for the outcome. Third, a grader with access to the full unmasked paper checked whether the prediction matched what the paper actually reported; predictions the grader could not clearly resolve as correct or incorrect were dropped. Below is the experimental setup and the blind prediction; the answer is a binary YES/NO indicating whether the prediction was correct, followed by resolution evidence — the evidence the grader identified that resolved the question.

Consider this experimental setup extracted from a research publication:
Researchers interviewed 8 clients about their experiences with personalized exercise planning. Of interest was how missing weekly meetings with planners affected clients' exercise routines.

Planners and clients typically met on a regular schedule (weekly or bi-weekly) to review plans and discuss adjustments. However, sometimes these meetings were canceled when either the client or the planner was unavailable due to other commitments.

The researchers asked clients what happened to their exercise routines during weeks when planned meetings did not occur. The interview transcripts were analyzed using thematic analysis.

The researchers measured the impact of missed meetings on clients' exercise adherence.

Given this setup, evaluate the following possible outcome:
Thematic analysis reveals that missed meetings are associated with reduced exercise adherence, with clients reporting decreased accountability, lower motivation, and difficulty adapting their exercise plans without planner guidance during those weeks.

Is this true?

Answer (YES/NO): NO